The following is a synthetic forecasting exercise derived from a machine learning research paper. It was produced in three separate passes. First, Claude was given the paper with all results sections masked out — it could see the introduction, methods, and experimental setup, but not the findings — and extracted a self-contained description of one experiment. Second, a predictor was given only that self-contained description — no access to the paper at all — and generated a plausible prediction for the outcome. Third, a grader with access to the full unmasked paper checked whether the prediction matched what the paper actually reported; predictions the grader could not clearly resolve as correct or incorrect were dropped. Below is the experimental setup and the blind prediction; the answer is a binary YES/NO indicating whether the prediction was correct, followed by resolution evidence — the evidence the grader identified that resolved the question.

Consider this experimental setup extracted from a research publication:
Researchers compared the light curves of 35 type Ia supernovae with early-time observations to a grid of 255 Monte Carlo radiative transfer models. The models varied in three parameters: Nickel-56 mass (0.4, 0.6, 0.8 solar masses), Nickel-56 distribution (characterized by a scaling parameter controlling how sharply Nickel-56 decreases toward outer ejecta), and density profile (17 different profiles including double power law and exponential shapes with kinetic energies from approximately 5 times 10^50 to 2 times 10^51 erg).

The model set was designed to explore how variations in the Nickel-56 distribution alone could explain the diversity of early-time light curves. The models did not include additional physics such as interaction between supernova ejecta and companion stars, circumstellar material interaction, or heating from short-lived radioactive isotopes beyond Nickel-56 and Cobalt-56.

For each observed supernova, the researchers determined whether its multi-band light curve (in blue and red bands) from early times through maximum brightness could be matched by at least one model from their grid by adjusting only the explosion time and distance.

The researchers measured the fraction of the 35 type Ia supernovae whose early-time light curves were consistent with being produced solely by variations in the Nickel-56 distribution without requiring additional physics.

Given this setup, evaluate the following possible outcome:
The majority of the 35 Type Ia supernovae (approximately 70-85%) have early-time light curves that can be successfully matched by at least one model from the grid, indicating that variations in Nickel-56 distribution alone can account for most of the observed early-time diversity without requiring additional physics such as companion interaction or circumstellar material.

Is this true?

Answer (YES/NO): YES